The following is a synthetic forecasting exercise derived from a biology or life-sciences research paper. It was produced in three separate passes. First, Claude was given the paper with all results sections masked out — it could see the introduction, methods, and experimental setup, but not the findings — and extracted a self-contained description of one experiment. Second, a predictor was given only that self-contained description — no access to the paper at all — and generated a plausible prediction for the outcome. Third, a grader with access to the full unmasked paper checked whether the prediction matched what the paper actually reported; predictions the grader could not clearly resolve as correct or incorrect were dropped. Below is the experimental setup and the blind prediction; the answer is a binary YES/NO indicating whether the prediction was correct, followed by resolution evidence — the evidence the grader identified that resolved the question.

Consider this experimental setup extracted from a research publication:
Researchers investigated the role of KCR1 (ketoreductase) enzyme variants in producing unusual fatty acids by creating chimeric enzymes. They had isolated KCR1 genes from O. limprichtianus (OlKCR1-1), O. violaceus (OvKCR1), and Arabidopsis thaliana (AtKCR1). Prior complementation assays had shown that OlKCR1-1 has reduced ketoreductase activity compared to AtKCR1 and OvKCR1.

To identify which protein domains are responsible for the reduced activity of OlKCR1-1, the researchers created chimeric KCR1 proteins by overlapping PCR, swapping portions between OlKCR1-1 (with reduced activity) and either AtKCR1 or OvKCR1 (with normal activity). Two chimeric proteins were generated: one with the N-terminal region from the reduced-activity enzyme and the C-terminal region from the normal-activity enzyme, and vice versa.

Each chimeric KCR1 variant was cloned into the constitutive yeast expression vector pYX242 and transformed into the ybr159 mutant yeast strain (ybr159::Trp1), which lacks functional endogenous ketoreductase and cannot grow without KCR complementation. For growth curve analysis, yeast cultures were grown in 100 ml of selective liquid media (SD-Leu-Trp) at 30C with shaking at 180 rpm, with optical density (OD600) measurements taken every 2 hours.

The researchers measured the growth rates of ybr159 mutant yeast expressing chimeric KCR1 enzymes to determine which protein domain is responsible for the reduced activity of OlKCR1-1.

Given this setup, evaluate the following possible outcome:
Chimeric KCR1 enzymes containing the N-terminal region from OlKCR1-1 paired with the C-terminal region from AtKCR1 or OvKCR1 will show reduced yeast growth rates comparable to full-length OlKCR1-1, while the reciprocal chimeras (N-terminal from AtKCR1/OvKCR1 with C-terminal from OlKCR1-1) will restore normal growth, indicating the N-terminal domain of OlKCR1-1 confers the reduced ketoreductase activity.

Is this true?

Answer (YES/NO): NO